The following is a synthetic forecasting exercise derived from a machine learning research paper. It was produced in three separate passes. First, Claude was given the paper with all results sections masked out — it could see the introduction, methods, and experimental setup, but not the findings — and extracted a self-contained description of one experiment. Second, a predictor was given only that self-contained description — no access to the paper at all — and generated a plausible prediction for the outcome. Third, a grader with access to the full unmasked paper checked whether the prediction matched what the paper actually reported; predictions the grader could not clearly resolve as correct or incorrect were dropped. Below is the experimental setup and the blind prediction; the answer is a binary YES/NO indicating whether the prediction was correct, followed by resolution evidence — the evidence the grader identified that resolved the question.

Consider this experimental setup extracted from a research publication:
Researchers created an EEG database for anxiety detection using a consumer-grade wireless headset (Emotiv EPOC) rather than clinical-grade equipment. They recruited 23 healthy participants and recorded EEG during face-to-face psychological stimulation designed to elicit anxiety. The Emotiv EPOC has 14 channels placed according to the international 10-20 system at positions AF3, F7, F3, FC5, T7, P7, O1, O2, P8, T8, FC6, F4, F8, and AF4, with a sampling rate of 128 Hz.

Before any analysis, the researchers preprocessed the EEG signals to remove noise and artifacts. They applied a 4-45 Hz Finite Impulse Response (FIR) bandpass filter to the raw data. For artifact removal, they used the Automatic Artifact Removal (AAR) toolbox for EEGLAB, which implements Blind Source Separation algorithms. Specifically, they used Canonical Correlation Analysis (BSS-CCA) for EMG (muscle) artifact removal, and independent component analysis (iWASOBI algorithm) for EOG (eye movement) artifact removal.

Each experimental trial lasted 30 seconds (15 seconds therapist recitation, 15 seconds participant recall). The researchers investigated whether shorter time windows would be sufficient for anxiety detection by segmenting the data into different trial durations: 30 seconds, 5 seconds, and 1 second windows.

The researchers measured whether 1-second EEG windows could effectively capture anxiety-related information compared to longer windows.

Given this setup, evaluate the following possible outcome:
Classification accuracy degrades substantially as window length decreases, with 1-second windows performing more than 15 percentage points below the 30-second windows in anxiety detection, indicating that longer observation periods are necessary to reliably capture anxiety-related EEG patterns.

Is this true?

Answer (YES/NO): NO